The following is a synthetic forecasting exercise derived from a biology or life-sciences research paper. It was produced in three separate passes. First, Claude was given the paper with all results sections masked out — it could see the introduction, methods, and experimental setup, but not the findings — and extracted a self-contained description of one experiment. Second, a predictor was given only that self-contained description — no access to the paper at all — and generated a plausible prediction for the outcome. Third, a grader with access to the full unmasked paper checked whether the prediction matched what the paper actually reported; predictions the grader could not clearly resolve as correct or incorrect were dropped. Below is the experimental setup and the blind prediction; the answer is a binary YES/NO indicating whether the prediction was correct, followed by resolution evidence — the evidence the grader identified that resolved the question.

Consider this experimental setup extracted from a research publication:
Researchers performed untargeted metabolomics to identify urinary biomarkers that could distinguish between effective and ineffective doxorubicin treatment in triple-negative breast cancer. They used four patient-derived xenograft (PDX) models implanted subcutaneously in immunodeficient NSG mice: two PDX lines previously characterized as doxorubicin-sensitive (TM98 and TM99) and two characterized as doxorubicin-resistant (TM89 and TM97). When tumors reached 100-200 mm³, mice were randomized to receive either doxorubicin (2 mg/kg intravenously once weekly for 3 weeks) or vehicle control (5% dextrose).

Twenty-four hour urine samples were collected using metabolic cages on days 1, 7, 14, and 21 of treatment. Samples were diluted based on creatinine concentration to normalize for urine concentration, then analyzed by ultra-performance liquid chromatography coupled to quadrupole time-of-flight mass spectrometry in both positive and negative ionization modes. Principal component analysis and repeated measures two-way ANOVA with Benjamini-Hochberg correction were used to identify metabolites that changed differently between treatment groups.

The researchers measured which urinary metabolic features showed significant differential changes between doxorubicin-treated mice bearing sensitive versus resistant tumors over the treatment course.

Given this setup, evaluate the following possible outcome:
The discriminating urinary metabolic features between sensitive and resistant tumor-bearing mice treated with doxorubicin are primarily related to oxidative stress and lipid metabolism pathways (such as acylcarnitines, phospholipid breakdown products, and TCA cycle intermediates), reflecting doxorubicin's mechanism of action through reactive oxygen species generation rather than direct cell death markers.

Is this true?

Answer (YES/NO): NO